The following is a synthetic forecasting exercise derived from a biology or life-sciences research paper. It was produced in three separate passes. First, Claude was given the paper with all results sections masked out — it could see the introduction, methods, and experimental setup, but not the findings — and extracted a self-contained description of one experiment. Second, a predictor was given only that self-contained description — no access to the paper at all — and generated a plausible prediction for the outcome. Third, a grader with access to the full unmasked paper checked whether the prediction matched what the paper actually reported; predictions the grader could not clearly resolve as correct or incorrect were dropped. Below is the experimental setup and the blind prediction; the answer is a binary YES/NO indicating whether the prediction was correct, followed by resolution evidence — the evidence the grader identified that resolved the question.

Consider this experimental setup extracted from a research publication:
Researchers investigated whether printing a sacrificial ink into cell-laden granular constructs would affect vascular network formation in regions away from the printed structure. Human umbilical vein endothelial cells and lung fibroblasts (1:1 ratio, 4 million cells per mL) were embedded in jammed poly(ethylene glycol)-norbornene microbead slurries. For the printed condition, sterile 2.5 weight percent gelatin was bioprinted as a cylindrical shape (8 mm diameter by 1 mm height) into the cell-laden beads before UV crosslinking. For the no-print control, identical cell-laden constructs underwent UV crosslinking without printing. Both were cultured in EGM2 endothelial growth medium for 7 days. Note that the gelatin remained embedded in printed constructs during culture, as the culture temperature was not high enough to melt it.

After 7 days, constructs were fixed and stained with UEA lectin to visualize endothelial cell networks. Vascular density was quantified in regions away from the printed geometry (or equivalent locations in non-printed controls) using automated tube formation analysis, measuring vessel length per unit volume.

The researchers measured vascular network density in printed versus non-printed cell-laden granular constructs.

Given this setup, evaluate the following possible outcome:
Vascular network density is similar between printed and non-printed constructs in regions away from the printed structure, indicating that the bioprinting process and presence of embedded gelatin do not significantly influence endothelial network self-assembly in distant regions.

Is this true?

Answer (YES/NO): YES